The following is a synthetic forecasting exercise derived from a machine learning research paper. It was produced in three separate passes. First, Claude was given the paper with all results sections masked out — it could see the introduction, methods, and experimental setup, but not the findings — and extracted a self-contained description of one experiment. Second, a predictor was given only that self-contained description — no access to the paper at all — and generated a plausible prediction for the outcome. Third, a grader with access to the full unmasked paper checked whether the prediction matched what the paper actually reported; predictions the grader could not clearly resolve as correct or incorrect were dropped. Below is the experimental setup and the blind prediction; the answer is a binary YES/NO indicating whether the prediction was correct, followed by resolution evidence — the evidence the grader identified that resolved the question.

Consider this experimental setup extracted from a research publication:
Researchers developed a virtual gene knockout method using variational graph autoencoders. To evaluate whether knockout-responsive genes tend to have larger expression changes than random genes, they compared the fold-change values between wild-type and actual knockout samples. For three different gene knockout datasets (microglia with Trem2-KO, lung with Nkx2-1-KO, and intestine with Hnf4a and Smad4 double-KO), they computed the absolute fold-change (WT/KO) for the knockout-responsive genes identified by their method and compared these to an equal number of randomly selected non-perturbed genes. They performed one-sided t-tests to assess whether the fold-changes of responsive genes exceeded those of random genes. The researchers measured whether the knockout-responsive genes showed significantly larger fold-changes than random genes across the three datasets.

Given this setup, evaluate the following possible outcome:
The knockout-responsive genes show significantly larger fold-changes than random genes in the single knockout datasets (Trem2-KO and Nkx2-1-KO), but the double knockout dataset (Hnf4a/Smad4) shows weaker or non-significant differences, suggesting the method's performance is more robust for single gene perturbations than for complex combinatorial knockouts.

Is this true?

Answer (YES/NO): NO